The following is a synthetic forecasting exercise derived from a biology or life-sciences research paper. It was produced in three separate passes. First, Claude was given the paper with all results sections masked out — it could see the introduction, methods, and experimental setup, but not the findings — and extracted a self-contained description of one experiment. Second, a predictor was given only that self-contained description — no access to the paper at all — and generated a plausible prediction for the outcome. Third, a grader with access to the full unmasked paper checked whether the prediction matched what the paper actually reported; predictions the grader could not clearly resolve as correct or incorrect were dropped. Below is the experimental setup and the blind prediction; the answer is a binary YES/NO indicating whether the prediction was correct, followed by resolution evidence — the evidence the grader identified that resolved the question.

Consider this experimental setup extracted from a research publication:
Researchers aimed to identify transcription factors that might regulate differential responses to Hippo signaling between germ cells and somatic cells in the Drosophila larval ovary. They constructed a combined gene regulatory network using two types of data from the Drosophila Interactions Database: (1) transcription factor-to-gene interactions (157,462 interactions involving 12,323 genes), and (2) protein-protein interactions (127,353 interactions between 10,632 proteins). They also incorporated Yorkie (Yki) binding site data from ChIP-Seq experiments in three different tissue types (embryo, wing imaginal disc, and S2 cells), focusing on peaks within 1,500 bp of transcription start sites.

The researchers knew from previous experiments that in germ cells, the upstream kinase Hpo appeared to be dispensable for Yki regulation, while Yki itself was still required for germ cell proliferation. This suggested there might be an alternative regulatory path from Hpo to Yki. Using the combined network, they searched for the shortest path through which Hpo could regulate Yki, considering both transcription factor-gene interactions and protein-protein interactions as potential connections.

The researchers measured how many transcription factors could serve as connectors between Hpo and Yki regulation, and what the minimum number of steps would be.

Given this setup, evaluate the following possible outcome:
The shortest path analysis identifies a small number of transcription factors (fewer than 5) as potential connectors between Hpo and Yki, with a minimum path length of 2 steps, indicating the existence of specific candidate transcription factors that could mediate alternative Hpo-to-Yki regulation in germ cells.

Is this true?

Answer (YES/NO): YES